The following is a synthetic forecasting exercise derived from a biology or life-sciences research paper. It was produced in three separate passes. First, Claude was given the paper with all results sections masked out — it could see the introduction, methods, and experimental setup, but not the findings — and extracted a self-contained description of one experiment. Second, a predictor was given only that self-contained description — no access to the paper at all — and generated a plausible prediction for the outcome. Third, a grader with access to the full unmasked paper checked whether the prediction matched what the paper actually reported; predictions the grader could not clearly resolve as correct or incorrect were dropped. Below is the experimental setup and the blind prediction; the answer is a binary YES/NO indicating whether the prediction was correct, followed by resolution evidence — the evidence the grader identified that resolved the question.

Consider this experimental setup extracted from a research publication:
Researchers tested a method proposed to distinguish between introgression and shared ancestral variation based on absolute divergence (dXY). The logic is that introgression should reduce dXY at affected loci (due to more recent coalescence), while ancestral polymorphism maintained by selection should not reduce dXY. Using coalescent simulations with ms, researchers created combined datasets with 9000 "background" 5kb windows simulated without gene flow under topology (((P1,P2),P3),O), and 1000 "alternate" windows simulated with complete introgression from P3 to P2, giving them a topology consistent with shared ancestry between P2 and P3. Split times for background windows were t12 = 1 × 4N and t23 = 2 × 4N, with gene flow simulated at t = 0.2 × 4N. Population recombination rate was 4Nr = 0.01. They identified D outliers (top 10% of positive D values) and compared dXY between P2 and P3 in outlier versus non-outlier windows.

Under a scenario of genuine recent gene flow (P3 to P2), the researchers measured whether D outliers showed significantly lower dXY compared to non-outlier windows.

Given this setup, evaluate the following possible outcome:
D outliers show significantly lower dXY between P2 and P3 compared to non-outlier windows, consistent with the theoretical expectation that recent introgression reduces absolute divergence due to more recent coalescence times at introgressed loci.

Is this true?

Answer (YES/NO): YES